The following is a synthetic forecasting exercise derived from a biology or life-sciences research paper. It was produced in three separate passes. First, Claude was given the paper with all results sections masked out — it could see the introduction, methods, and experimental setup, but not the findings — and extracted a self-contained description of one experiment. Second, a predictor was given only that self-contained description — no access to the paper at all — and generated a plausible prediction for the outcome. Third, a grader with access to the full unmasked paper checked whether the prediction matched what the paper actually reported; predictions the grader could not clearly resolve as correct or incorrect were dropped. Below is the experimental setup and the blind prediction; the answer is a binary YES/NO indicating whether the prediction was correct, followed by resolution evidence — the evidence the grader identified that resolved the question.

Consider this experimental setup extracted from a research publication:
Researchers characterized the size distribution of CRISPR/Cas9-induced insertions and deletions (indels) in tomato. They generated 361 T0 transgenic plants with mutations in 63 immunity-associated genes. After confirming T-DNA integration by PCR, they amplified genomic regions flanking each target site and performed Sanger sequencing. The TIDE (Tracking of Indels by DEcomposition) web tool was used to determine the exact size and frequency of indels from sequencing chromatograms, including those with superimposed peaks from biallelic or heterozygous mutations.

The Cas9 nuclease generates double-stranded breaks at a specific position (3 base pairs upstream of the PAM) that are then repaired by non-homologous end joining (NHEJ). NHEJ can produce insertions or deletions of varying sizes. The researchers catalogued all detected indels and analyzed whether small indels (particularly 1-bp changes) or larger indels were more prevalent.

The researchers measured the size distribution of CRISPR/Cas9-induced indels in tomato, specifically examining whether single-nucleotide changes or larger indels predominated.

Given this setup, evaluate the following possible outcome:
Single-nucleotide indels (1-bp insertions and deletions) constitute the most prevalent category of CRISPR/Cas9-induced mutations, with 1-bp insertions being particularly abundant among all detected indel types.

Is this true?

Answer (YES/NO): NO